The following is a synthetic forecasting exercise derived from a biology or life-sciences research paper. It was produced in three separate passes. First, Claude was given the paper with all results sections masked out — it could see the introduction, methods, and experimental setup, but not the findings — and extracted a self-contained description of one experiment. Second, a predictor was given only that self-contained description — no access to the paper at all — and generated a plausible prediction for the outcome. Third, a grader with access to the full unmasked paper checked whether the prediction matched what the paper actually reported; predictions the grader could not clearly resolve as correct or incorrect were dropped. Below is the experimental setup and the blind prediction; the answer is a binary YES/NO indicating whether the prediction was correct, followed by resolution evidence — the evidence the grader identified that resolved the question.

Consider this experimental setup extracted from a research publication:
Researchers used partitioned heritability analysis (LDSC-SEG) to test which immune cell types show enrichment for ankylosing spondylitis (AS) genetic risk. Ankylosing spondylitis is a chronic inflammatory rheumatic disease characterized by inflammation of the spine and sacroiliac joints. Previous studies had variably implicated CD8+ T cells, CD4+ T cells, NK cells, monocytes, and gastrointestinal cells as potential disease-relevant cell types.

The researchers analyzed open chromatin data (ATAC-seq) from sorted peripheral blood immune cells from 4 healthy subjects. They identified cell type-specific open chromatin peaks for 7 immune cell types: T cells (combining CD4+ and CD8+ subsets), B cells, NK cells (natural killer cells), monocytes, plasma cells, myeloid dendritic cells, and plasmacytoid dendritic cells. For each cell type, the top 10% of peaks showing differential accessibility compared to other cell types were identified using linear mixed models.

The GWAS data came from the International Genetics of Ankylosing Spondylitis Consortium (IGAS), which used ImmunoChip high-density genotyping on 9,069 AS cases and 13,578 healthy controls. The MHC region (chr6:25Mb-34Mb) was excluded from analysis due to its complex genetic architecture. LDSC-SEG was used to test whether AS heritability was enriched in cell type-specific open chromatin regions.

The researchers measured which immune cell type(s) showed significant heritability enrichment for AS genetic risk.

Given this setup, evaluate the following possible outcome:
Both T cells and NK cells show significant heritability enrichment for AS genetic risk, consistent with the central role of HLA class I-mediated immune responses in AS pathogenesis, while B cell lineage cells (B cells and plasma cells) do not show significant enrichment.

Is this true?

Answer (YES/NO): NO